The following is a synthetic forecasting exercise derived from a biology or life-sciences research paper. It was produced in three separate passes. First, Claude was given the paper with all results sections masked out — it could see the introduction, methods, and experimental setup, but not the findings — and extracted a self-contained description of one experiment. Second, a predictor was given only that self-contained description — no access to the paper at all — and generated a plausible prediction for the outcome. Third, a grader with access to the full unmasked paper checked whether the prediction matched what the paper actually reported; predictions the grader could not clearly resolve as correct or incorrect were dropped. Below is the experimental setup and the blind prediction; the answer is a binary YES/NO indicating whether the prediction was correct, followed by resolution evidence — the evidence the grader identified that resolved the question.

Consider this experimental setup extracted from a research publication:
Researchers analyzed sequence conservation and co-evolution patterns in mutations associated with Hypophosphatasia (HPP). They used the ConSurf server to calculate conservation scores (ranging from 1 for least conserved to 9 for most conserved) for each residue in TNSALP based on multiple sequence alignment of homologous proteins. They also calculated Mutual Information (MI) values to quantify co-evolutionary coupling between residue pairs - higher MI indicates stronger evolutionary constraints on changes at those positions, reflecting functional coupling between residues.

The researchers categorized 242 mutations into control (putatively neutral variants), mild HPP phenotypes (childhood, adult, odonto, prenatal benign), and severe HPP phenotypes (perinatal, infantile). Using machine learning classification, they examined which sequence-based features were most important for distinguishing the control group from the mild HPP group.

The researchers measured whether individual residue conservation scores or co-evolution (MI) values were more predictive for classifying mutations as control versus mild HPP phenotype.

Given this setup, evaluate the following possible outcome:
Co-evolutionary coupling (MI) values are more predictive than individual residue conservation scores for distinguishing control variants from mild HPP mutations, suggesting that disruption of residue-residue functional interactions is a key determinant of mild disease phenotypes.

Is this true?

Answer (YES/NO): NO